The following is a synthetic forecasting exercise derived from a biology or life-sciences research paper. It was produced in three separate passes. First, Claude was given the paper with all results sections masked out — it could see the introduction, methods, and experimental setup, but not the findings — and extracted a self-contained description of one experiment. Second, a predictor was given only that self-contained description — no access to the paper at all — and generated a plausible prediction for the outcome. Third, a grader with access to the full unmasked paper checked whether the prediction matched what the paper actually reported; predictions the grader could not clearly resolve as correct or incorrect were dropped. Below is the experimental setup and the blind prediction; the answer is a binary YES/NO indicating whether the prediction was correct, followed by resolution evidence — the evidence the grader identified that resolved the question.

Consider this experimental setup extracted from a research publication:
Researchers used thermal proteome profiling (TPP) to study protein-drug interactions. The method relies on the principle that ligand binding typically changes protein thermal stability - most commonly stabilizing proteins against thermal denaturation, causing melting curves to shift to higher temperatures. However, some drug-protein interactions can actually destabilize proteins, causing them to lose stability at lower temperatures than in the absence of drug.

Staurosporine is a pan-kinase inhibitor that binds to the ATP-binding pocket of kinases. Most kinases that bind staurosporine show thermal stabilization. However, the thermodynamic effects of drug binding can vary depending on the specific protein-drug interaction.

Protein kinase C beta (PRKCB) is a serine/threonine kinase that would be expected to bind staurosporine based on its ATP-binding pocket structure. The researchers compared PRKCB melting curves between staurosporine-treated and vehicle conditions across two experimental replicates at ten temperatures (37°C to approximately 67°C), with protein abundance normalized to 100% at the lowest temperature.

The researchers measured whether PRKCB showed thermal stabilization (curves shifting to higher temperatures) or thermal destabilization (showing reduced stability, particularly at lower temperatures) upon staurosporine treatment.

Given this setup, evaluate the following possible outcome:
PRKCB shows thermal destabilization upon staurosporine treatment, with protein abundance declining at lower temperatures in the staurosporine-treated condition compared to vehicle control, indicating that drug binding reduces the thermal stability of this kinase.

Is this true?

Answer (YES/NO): YES